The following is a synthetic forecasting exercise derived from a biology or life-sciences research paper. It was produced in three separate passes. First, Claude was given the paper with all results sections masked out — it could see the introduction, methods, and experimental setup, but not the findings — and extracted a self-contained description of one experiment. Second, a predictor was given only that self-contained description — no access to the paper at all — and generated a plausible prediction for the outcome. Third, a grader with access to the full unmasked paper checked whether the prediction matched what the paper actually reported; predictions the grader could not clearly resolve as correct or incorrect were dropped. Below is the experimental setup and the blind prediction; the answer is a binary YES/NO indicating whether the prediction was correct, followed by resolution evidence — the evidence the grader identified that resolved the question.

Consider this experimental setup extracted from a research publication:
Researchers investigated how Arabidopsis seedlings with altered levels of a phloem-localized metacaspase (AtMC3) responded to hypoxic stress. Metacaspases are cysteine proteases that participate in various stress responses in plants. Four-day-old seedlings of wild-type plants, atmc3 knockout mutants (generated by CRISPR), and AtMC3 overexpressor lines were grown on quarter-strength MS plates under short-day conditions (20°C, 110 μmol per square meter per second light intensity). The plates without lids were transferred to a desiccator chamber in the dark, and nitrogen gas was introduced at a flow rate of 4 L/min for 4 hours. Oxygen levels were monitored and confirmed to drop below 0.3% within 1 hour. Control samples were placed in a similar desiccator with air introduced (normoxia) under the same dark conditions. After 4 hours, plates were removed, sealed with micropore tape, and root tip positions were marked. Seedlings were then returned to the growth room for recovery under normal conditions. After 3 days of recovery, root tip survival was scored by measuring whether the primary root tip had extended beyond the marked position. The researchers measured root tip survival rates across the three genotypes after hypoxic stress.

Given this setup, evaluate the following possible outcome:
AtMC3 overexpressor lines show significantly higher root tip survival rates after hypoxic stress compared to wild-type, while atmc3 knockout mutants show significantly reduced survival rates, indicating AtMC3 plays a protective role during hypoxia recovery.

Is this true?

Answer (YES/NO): NO